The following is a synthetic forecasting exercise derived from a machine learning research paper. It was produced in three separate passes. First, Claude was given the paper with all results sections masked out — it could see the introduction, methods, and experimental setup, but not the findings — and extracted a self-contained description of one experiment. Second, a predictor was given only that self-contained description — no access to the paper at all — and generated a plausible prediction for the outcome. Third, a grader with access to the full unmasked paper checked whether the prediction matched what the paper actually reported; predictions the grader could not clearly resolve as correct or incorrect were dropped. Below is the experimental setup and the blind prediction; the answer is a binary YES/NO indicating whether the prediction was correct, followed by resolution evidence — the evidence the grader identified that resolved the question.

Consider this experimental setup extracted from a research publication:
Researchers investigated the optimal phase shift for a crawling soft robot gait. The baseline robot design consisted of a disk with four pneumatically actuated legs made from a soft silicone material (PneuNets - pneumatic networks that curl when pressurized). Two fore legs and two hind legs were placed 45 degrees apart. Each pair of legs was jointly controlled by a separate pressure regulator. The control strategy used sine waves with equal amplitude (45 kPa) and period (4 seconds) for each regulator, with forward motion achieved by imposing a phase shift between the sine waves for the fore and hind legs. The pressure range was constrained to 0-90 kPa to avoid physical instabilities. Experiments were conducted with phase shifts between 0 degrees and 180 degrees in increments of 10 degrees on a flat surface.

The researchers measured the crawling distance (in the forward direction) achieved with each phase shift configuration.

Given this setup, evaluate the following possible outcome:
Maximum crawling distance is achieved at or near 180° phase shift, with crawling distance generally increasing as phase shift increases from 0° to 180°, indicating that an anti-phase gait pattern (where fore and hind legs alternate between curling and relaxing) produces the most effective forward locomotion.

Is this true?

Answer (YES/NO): NO